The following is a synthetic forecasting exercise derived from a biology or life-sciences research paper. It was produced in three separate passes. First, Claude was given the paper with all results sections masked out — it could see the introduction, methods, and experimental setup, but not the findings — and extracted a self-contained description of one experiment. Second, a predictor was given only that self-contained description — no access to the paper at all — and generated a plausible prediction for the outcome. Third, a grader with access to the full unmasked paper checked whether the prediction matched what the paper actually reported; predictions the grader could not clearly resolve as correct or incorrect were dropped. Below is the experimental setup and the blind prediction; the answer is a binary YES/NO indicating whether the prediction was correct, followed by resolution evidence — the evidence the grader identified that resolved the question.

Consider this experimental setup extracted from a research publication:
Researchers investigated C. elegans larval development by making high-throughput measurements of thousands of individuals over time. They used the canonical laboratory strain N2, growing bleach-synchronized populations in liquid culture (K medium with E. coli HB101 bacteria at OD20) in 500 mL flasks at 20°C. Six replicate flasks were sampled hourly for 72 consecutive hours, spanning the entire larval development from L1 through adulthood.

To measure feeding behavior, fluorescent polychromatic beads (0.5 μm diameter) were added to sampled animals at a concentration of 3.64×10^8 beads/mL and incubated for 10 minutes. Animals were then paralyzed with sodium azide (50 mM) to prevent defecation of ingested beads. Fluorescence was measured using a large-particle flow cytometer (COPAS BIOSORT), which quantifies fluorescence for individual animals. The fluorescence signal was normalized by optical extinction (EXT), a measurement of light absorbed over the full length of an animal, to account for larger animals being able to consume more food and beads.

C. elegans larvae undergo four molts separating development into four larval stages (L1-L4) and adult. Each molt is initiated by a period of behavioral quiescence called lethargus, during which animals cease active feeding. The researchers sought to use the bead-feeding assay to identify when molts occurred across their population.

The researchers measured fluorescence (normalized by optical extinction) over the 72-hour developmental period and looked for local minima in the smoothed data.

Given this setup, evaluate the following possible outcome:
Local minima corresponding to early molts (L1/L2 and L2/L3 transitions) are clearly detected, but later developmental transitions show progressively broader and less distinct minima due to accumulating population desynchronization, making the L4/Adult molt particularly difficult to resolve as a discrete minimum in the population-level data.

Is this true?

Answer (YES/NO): NO